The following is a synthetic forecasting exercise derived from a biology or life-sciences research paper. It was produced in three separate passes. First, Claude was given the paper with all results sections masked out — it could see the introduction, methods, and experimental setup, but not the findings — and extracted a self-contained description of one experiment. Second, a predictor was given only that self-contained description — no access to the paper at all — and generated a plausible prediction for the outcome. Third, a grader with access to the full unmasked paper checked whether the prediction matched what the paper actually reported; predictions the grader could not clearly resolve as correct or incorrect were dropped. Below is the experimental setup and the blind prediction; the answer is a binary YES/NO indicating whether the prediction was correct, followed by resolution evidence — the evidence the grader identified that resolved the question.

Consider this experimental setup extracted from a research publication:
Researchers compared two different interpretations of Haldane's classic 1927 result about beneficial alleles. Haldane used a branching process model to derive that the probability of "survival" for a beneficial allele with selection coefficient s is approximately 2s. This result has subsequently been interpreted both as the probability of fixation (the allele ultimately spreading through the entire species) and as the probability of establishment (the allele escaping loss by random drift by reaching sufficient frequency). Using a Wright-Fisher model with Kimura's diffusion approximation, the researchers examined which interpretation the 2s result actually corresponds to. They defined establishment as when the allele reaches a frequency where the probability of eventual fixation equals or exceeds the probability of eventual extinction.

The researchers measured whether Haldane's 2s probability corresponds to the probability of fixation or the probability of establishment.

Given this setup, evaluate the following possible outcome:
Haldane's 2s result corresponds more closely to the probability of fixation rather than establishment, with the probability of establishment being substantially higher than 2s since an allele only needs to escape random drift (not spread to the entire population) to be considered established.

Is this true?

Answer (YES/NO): YES